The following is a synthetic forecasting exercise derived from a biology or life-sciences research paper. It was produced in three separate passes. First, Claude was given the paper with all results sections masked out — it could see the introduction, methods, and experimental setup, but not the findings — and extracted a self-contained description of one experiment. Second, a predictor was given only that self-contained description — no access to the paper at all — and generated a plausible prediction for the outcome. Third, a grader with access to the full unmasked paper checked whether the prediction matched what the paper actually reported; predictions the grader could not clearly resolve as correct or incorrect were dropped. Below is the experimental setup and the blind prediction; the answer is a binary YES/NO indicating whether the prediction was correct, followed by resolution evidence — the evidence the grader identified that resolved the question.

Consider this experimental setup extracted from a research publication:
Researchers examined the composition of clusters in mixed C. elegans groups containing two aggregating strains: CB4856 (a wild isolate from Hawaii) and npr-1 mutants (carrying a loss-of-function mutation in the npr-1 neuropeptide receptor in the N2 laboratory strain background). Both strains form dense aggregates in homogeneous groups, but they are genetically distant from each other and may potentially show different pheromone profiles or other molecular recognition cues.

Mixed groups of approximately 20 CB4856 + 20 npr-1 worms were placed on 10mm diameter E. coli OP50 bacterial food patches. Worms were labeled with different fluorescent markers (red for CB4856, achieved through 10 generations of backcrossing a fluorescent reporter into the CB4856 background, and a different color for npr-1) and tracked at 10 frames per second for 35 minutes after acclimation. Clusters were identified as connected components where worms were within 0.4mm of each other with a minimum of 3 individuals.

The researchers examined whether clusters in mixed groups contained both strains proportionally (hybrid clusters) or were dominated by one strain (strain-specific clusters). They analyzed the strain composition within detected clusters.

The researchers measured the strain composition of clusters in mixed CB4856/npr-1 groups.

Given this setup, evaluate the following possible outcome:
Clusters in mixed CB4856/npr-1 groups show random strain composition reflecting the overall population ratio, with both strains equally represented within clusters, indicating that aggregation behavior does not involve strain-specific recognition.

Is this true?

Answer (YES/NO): NO